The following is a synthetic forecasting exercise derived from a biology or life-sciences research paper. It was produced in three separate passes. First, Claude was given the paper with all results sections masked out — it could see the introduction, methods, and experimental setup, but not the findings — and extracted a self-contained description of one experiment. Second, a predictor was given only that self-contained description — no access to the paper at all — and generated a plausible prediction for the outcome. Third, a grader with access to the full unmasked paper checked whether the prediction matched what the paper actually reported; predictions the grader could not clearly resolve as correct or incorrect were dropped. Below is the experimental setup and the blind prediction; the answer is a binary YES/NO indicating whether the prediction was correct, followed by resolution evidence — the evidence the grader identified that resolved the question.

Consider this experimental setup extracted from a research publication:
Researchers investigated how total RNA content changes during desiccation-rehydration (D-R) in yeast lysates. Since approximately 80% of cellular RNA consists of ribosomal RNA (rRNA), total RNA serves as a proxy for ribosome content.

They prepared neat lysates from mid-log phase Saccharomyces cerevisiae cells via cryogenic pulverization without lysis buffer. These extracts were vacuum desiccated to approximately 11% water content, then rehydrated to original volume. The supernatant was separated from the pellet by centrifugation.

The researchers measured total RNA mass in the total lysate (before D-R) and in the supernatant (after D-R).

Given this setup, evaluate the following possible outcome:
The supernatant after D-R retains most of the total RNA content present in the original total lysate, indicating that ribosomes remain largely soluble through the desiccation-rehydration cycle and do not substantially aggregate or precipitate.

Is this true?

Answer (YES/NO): NO